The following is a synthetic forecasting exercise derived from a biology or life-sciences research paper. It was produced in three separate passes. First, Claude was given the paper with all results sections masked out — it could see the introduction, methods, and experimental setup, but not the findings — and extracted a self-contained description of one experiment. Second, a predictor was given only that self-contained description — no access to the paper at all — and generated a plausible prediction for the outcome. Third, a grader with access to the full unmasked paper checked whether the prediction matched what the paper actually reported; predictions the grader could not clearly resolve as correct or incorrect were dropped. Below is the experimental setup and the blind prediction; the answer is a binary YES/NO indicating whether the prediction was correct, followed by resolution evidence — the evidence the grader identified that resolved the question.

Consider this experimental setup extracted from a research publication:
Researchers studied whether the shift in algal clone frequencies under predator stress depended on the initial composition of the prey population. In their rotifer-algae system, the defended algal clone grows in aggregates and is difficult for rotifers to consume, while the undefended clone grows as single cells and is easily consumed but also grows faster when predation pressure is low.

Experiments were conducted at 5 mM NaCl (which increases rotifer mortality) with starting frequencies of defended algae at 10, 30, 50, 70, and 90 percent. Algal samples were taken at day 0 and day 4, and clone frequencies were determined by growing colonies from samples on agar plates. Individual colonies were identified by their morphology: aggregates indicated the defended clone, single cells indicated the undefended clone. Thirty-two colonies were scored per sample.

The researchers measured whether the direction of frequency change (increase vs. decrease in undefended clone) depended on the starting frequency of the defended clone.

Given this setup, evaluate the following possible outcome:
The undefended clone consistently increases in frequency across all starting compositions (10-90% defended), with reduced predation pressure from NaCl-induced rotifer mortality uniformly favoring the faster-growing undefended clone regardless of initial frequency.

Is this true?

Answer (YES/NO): YES